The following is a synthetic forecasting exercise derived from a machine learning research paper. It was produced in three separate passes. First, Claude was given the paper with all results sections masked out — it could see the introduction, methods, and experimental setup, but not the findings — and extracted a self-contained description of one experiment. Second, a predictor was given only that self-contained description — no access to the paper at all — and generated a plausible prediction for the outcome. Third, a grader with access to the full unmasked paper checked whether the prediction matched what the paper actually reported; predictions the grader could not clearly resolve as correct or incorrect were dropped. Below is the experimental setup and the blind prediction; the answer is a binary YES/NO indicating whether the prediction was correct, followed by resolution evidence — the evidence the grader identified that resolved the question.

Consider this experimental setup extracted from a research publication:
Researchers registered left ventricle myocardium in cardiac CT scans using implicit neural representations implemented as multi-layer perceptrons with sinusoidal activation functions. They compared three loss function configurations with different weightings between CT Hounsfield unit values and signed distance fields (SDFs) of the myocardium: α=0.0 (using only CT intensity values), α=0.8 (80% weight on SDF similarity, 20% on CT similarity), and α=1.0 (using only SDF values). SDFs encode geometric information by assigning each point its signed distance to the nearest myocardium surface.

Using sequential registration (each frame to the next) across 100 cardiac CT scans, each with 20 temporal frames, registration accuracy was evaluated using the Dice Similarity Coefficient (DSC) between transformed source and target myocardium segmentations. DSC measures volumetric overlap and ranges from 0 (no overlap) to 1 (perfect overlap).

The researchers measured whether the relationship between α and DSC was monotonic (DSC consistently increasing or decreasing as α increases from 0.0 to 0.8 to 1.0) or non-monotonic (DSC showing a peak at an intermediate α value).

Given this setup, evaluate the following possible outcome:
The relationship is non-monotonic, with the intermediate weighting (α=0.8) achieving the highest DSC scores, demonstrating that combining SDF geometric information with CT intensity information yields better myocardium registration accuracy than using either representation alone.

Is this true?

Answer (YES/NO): NO